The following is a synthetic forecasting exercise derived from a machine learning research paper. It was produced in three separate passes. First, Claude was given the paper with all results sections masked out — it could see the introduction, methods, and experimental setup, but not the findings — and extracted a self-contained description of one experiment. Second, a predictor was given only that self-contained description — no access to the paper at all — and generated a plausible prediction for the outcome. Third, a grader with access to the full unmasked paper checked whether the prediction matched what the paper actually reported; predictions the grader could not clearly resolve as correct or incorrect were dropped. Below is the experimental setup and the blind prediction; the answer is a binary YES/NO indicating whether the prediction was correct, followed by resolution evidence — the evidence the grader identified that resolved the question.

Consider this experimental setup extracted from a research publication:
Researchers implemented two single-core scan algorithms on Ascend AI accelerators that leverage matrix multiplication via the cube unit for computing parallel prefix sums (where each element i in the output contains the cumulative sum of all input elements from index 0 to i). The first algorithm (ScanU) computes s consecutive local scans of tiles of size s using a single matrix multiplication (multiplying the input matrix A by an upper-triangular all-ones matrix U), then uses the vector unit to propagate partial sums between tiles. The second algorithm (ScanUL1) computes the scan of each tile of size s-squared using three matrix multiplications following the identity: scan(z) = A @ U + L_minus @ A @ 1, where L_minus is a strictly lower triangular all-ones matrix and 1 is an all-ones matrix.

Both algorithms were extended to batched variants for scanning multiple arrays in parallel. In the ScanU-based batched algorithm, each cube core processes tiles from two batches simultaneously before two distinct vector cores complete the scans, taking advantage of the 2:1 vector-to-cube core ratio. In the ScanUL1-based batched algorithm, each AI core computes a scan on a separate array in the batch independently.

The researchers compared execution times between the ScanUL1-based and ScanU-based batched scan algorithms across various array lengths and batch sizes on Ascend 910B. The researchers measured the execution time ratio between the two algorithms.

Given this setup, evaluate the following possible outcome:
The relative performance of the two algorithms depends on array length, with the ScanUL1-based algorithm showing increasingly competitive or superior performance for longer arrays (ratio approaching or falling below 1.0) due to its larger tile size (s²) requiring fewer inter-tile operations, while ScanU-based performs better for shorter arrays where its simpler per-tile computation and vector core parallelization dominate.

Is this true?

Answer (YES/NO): NO